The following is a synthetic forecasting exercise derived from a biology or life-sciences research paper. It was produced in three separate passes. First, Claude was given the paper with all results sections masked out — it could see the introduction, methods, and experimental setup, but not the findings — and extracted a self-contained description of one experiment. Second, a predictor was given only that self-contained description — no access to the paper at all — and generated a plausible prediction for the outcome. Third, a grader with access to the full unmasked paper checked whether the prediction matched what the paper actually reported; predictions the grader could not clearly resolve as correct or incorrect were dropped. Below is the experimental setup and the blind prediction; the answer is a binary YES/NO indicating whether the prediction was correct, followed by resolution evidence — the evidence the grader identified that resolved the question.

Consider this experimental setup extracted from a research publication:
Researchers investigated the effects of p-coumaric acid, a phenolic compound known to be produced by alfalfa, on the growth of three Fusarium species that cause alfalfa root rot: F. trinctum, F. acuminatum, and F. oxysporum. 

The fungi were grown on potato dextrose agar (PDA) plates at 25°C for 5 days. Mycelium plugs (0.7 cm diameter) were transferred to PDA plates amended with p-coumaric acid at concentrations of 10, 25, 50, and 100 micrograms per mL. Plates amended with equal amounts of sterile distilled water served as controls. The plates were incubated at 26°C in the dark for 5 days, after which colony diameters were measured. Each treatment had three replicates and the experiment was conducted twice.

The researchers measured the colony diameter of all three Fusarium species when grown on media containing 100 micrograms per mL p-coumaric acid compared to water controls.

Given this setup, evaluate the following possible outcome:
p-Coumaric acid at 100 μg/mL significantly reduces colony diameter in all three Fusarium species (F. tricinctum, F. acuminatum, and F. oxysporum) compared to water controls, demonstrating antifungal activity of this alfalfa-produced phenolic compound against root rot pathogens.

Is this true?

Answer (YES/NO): NO